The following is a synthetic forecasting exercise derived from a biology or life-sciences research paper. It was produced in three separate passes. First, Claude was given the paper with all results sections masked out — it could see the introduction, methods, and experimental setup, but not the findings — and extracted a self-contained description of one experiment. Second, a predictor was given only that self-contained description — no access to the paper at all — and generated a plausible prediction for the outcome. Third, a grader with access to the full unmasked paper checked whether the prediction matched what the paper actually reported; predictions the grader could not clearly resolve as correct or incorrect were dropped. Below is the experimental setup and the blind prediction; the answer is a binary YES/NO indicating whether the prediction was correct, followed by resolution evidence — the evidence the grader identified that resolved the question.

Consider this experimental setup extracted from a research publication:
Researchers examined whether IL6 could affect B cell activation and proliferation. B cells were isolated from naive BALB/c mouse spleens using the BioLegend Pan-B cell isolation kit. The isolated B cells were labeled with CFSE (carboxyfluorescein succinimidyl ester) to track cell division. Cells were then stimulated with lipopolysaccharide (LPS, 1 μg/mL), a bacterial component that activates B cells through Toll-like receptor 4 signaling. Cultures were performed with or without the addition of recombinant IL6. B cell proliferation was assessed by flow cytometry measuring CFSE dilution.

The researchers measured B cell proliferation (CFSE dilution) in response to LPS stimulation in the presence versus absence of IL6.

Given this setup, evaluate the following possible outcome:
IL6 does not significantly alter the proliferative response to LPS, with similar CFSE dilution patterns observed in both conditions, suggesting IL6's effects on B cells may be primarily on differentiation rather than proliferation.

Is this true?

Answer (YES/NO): NO